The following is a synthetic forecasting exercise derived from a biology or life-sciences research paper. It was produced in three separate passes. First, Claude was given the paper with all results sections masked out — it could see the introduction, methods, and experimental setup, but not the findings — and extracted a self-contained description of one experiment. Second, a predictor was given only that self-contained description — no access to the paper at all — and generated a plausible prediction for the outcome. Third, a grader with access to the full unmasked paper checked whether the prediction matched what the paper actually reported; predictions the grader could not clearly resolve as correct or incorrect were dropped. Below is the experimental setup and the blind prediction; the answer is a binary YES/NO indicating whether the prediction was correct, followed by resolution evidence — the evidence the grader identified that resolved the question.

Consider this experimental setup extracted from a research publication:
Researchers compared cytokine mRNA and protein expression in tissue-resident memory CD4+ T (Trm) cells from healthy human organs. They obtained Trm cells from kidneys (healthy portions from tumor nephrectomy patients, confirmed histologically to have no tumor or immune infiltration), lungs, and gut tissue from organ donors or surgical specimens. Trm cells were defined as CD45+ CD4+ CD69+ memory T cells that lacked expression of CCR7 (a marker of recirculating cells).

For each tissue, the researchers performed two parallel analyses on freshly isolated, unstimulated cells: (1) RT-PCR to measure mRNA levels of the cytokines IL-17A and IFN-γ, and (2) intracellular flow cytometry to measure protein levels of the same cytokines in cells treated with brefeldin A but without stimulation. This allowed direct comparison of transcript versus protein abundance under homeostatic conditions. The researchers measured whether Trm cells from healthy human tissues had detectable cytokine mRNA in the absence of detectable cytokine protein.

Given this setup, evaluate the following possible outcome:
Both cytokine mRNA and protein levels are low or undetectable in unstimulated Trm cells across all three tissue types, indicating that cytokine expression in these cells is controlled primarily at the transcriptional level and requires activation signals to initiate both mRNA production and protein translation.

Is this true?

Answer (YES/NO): NO